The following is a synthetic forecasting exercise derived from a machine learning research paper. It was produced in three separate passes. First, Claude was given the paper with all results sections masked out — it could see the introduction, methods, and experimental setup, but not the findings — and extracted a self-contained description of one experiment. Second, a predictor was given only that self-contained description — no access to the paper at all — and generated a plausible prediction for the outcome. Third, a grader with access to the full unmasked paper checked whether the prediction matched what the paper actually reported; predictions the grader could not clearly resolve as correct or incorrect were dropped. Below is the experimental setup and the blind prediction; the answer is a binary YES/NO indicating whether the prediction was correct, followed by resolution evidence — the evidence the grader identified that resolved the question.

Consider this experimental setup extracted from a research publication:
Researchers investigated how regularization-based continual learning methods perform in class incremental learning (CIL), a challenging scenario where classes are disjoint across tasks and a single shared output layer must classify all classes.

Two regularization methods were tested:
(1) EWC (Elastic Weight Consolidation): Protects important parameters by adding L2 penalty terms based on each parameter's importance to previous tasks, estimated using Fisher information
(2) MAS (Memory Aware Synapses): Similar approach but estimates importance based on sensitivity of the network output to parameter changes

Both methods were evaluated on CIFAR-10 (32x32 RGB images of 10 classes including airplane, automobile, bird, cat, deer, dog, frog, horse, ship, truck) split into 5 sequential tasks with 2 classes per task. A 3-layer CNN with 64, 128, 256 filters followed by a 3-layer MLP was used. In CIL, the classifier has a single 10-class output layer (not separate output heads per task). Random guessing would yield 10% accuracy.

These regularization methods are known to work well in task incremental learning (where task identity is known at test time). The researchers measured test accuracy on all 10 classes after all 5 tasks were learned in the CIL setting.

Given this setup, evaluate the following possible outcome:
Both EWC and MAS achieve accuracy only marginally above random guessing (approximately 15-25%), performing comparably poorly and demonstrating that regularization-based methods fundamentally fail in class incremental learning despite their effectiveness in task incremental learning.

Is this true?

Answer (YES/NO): YES